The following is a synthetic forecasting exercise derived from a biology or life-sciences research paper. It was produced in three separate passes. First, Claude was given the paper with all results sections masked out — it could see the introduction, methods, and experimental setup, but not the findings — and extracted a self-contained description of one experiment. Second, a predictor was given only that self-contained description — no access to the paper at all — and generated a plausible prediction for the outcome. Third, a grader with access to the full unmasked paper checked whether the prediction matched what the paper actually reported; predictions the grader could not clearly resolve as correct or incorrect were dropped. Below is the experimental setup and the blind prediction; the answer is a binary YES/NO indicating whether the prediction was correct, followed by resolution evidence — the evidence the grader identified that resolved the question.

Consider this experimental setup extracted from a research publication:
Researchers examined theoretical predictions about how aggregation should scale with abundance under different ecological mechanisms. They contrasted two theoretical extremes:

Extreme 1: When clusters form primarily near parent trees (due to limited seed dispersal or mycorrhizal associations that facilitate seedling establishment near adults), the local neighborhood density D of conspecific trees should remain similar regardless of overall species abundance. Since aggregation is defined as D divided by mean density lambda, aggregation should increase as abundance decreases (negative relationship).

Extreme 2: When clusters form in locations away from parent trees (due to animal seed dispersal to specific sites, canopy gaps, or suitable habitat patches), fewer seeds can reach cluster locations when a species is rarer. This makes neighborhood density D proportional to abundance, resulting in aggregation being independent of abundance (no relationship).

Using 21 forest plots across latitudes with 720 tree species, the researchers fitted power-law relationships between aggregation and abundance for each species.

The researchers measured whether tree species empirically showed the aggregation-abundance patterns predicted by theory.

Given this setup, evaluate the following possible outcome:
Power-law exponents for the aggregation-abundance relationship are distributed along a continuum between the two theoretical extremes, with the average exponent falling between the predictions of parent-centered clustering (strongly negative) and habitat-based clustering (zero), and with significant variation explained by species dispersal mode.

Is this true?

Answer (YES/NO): YES